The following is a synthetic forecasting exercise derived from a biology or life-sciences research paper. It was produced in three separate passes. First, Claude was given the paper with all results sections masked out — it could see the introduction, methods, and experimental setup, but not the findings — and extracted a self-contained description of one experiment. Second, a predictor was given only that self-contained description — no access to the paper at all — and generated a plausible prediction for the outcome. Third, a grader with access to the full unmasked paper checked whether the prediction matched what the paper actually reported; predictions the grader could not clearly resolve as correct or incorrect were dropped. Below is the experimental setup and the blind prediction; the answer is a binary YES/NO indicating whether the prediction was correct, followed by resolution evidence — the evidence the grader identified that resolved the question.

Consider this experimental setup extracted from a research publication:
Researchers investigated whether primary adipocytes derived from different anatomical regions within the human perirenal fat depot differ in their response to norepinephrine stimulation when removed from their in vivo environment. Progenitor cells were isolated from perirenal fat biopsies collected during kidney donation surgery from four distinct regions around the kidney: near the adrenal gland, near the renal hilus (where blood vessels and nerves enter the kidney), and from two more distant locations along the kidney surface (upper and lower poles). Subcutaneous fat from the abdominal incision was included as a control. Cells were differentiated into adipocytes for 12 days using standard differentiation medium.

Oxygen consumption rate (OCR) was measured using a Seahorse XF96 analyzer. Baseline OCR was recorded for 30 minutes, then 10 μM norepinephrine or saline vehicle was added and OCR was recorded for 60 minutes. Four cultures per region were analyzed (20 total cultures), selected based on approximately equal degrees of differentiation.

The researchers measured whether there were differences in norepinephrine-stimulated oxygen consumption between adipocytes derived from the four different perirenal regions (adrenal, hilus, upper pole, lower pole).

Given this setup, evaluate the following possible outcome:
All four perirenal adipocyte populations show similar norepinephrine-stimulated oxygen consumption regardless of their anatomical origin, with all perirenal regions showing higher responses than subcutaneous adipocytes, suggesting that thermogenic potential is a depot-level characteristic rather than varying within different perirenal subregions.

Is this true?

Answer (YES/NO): YES